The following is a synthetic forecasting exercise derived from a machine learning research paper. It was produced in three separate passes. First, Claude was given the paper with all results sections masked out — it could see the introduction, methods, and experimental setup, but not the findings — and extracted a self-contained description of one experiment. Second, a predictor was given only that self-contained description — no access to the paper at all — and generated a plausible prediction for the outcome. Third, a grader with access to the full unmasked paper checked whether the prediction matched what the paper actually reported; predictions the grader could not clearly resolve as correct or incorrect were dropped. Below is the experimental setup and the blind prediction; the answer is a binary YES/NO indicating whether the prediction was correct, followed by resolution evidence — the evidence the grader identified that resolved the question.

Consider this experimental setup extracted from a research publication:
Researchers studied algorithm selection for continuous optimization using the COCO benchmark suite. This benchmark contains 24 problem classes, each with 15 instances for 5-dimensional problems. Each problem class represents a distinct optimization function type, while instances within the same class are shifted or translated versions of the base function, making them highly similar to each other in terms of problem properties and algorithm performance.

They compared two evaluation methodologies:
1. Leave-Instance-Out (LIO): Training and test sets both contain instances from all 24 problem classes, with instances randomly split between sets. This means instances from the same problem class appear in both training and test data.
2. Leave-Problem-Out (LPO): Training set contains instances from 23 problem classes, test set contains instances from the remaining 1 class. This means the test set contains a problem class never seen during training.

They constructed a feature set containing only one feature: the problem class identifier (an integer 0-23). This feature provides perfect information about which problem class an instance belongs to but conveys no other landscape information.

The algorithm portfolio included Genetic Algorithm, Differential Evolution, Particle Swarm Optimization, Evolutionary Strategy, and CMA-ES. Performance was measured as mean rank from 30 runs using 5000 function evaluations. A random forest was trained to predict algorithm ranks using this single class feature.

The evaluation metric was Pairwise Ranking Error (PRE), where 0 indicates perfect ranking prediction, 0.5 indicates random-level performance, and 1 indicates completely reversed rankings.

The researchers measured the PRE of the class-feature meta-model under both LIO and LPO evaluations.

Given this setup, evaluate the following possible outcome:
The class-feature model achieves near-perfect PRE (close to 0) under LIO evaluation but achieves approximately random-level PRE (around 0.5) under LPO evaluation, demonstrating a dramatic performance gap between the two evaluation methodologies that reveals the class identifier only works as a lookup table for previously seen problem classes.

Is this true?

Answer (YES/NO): NO